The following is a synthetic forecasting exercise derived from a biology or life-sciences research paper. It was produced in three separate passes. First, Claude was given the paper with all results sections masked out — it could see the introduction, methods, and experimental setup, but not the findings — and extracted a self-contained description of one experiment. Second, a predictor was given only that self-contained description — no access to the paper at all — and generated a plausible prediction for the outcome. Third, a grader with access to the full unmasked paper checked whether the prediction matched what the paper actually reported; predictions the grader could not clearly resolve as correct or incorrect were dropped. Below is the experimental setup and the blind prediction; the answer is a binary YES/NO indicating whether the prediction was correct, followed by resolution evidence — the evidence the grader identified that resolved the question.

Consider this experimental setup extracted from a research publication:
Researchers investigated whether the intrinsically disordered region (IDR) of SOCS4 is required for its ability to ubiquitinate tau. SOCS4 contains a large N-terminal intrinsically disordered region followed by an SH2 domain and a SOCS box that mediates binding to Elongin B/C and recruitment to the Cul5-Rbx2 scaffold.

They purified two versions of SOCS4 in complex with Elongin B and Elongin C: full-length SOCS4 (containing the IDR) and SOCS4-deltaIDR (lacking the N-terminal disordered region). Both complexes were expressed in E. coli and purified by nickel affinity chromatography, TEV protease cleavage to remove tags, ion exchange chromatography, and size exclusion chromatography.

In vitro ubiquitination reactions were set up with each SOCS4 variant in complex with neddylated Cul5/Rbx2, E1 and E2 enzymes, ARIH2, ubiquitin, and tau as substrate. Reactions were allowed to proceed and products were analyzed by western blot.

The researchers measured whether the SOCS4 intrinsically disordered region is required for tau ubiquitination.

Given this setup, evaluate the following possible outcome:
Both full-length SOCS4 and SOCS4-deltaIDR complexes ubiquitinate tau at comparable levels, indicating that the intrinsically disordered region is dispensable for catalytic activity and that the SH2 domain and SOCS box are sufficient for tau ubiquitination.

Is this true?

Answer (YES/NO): NO